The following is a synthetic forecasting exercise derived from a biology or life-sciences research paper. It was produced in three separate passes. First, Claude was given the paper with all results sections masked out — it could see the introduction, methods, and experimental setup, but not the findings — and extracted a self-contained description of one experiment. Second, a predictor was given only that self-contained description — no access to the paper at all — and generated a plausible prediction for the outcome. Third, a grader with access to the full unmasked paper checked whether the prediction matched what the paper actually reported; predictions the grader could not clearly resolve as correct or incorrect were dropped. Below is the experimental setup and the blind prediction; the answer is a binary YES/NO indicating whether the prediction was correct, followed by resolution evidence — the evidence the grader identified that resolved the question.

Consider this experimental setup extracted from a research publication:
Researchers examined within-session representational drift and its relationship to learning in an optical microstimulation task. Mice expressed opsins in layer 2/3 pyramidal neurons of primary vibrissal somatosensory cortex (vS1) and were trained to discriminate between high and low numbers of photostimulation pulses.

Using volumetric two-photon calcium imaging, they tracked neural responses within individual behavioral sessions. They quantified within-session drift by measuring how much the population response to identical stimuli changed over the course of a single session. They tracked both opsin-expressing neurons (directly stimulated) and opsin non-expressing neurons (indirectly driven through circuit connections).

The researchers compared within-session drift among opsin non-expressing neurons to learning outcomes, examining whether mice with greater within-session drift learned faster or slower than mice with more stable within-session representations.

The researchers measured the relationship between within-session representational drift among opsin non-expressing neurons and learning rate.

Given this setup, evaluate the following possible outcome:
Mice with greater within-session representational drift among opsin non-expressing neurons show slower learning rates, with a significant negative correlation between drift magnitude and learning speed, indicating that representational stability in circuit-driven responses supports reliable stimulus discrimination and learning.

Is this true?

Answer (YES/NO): YES